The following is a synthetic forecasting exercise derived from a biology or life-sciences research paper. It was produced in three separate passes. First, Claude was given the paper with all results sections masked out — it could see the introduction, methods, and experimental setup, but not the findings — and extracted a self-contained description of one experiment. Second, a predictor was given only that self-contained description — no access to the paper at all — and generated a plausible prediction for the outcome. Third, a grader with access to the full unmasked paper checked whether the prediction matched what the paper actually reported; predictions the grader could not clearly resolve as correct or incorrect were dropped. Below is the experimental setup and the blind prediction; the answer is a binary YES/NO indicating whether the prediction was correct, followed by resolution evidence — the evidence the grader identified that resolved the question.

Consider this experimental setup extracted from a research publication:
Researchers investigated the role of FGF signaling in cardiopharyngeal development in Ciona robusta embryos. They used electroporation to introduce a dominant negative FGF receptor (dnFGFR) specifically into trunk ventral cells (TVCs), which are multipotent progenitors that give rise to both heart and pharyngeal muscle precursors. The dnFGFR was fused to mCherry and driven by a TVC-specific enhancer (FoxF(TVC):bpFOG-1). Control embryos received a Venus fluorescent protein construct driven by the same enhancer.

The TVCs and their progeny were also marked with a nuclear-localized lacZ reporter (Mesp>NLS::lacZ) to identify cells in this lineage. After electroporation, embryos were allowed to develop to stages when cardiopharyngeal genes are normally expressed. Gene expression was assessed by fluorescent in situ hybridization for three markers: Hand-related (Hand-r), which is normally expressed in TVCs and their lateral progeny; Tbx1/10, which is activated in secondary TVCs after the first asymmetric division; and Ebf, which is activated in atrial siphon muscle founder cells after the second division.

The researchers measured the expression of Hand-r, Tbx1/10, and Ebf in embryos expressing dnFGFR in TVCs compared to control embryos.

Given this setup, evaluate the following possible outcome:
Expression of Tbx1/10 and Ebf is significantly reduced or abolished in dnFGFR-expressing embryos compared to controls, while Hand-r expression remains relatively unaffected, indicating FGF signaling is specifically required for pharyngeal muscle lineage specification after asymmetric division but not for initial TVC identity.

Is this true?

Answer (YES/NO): NO